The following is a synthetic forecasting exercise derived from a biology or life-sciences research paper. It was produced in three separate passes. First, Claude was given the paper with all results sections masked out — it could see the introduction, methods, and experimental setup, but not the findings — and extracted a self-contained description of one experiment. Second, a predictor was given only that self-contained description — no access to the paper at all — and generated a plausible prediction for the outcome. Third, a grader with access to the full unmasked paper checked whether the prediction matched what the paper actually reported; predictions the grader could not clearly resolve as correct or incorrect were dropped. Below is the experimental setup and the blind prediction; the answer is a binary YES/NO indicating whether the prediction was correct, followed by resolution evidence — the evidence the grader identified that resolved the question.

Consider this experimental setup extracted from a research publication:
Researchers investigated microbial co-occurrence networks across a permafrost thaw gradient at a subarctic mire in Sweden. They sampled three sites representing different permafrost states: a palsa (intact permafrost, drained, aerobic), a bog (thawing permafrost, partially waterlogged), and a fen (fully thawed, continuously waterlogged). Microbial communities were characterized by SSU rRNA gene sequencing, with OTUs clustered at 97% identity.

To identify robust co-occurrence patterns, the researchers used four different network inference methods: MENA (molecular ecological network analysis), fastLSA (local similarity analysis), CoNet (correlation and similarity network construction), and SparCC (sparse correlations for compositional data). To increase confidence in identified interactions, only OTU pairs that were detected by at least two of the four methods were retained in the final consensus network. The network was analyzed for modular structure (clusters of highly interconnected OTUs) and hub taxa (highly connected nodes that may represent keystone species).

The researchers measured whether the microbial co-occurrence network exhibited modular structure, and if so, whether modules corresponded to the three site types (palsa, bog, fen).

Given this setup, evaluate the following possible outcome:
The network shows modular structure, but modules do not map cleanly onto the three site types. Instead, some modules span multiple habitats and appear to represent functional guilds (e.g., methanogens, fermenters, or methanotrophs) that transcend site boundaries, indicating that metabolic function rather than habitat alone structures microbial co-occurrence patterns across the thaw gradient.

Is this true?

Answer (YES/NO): YES